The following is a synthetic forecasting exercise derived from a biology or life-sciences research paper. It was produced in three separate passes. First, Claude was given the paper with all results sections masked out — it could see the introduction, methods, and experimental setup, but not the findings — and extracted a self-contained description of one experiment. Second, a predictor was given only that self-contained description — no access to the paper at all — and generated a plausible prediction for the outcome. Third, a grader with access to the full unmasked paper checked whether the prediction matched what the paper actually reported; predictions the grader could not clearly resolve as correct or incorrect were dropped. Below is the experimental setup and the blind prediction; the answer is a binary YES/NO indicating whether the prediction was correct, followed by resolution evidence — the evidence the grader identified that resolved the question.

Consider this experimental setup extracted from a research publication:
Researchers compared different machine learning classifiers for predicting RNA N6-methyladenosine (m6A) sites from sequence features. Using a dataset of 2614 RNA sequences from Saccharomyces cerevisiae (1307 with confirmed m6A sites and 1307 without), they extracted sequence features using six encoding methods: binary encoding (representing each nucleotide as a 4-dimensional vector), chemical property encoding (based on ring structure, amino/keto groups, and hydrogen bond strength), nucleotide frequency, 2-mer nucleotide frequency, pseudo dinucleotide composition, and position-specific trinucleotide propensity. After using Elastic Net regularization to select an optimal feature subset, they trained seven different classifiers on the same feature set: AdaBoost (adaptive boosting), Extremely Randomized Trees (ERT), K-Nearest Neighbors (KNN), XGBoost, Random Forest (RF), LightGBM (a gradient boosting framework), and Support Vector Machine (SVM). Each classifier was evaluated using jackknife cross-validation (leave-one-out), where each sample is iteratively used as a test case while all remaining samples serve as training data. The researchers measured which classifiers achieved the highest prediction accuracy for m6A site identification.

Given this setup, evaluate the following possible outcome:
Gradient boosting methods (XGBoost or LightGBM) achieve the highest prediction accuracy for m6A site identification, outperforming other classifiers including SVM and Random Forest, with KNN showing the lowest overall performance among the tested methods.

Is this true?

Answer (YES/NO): NO